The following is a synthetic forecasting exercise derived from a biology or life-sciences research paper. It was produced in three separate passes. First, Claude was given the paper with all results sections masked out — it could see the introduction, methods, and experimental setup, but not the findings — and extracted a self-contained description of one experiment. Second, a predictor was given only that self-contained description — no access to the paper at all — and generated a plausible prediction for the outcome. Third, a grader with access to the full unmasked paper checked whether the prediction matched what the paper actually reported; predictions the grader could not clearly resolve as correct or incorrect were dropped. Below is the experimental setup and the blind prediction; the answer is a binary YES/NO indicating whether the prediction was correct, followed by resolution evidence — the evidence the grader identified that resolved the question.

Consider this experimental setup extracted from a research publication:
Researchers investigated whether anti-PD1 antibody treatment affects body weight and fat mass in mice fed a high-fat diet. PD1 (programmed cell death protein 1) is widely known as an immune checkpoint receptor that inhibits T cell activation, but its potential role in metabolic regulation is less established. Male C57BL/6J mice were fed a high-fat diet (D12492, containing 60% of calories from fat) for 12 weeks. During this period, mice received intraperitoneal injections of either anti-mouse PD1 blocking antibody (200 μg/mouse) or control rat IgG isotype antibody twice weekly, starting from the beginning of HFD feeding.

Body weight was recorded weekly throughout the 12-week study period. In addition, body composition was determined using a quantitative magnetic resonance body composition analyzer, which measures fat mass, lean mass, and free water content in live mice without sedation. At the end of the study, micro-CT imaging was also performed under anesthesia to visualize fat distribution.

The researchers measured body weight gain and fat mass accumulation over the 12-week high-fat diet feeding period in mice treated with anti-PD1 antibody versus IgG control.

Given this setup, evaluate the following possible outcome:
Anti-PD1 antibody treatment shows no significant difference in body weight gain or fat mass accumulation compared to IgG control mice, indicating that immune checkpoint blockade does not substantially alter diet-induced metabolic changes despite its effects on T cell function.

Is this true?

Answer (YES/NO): NO